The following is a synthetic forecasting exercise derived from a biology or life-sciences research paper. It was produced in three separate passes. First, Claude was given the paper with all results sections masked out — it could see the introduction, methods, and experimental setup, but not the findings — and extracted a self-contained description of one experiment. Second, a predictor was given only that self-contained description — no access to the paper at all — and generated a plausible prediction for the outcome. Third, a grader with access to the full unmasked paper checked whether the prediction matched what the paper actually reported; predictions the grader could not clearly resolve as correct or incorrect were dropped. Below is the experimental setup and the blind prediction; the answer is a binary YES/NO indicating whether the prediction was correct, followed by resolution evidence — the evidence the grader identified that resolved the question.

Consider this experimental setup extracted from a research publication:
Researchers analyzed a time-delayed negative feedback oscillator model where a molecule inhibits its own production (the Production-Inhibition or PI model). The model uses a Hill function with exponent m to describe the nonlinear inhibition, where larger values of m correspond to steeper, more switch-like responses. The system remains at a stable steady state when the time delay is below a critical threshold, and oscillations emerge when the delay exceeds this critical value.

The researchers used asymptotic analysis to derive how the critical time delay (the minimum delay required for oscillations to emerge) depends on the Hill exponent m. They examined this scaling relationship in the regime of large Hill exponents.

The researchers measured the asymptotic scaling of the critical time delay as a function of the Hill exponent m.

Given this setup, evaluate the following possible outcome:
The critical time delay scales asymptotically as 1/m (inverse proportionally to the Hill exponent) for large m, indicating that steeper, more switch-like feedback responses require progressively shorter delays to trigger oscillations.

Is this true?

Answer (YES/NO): YES